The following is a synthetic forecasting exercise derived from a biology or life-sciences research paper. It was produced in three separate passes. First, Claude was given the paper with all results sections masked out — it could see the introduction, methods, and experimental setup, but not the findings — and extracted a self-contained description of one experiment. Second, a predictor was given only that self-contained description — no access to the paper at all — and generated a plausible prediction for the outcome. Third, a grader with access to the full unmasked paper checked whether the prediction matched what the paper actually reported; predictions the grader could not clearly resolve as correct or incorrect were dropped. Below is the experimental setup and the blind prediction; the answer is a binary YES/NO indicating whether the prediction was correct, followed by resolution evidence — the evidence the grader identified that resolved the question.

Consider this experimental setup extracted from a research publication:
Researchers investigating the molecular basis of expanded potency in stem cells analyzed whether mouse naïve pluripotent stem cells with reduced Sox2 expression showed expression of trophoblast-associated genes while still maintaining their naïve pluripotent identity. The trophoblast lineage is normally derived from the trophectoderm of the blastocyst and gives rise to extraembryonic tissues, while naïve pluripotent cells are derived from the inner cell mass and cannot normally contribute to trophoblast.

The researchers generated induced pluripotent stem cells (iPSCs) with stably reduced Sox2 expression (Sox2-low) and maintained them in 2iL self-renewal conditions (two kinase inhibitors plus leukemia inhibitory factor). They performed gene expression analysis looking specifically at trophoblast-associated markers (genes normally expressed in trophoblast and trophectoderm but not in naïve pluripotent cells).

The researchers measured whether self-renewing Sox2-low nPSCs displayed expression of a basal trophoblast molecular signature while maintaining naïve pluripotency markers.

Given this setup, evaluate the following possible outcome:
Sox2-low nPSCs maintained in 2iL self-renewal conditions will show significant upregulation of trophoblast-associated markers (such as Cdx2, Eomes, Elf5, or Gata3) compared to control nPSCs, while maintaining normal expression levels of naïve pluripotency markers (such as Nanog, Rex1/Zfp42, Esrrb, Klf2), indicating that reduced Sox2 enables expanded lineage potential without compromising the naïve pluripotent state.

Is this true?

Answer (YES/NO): NO